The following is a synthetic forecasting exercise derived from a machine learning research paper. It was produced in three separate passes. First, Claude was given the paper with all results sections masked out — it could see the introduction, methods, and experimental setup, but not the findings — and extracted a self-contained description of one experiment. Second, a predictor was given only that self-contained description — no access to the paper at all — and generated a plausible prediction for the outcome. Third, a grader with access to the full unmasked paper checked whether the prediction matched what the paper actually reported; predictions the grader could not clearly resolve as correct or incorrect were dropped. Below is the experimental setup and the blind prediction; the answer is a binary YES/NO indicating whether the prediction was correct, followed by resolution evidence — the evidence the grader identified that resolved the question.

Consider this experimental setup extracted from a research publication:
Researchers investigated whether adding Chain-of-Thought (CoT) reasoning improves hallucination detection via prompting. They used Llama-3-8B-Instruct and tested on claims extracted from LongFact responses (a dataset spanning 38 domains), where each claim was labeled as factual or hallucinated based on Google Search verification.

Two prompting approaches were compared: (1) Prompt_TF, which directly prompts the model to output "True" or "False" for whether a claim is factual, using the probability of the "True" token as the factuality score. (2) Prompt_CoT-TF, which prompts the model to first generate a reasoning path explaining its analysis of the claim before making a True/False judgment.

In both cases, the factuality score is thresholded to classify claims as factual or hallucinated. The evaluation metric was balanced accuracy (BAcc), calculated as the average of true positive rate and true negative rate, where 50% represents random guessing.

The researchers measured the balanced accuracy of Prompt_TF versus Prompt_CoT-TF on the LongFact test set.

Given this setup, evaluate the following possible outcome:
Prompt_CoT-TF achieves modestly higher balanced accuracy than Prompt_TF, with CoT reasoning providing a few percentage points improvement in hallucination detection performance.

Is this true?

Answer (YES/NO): YES